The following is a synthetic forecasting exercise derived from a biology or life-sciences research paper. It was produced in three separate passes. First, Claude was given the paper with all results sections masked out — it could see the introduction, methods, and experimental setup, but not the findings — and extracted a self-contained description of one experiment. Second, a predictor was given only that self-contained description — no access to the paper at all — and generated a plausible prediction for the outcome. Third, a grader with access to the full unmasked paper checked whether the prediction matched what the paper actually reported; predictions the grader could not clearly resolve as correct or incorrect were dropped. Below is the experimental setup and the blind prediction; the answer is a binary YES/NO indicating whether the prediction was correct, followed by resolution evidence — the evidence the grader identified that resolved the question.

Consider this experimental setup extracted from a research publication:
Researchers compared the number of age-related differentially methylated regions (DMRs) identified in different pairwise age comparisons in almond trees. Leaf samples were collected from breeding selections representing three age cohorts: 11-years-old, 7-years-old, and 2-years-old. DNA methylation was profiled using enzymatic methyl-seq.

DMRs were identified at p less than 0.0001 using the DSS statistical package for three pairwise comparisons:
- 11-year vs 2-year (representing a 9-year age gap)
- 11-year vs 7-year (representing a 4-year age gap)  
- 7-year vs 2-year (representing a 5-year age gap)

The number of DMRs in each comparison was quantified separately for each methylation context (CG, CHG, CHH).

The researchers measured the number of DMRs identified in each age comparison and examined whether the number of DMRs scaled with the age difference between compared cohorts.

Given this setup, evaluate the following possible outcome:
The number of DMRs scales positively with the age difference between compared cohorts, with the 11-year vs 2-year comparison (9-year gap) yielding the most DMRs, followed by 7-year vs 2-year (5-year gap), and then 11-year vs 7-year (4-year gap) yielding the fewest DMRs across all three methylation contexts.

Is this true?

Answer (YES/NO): NO